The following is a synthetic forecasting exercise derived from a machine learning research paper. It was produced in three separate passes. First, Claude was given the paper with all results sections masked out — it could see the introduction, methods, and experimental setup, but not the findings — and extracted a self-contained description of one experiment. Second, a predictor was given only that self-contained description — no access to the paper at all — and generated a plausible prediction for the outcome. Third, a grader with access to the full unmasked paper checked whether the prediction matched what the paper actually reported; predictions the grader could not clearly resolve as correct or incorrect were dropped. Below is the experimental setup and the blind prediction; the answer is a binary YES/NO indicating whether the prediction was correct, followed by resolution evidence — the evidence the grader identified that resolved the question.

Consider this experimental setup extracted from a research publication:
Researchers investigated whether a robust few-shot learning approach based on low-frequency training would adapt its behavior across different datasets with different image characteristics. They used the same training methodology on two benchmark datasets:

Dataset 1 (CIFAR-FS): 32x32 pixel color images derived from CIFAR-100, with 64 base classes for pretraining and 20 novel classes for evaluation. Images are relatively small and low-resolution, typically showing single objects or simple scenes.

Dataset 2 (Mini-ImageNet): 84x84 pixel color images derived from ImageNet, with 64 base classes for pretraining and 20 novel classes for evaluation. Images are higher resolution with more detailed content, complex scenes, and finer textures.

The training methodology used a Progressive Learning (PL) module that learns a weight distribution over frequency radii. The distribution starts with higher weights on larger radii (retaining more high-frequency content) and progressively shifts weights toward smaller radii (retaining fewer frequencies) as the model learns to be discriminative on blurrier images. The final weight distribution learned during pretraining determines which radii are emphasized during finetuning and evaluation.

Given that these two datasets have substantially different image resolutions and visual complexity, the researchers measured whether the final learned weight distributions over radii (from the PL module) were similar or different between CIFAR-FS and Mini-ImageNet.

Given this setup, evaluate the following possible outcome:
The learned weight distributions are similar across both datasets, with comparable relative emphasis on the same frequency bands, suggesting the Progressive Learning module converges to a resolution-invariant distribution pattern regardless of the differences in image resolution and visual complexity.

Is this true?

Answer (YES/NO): NO